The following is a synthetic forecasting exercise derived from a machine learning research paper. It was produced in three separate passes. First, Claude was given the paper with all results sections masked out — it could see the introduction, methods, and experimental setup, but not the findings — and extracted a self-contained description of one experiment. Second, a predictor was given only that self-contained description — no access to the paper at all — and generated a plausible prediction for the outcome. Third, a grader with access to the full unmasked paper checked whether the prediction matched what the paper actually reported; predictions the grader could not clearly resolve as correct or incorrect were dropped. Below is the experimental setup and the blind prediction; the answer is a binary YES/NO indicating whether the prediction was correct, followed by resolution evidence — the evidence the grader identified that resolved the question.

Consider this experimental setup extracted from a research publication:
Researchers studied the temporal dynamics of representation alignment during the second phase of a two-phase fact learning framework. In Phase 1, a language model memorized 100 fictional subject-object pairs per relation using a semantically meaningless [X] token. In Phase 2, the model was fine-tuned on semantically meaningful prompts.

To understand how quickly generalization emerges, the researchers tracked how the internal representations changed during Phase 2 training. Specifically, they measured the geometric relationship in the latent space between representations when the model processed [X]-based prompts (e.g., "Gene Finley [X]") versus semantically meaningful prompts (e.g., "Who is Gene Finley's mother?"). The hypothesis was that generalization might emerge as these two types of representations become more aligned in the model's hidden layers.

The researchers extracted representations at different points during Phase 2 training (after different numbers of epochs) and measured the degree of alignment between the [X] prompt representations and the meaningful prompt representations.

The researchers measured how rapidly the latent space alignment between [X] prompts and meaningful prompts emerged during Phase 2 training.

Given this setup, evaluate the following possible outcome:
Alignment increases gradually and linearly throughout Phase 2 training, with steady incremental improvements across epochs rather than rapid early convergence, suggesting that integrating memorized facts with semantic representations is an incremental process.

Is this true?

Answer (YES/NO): NO